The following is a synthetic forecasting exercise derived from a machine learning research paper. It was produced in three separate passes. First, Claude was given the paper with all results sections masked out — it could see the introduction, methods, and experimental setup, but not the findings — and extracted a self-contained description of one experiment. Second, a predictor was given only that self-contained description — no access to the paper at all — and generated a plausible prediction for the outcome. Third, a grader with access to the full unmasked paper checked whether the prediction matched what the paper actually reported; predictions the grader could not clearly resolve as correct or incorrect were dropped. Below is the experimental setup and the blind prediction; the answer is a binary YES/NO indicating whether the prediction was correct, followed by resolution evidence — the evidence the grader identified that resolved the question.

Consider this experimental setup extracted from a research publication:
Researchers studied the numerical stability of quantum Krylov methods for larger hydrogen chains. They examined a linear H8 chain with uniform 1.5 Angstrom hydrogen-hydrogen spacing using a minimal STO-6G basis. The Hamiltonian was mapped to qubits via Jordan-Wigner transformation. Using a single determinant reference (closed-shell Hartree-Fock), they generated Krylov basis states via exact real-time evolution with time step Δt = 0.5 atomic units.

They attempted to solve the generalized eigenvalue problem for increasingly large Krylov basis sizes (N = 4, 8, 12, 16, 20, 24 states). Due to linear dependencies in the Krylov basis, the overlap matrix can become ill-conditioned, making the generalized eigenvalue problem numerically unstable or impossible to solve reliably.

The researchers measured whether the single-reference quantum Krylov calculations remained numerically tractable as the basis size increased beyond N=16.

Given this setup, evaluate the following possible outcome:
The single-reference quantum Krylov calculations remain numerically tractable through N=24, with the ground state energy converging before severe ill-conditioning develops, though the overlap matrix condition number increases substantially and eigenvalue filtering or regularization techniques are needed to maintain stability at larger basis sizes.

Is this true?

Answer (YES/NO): NO